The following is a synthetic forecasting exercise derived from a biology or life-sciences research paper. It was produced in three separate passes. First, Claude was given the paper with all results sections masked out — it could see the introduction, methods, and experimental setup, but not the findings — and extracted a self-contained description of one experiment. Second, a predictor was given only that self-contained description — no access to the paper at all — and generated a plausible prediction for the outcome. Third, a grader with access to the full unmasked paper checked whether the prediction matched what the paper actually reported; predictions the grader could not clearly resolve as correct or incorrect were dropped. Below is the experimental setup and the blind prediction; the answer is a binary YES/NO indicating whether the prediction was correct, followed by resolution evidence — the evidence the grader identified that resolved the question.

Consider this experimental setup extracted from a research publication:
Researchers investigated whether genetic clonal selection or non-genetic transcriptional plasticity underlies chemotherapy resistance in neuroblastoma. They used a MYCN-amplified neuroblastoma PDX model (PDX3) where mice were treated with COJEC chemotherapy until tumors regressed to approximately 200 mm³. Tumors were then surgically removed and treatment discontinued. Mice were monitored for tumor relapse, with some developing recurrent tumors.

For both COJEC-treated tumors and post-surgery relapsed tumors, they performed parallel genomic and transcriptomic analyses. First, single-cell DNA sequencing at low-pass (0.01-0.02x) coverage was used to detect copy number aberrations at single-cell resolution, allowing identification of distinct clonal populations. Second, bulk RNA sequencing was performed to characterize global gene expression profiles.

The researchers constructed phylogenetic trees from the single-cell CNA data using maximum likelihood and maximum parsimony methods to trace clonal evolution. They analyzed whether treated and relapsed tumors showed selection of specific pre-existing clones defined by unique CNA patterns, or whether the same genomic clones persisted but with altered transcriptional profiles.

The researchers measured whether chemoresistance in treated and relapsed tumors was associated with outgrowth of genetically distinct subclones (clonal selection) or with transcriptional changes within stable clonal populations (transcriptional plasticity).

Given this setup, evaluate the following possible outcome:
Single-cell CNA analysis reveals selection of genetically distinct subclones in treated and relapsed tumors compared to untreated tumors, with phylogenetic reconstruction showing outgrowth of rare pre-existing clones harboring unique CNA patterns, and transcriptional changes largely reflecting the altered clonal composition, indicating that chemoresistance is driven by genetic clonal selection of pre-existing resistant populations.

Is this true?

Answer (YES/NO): NO